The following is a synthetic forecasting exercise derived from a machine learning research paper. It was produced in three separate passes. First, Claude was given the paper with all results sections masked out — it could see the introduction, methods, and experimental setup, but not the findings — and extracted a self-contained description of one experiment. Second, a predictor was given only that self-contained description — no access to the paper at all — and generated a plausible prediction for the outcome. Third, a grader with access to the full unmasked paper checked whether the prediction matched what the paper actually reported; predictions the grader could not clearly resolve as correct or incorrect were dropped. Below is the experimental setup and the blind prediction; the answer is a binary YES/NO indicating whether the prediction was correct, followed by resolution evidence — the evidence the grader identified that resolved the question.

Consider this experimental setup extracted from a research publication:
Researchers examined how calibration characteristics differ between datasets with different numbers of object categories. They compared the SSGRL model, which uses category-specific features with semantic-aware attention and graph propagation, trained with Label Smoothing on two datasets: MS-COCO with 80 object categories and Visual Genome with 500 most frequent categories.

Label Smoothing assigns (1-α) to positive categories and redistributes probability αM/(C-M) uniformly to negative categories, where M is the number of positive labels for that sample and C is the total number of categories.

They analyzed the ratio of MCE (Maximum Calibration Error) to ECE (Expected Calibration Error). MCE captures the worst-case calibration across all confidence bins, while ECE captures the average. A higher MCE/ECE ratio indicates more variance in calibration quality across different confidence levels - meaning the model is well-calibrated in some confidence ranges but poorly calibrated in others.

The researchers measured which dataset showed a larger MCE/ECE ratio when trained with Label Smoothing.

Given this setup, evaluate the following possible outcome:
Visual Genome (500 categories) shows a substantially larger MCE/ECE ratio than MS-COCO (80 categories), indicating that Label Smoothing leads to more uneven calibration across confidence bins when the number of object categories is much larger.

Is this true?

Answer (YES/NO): NO